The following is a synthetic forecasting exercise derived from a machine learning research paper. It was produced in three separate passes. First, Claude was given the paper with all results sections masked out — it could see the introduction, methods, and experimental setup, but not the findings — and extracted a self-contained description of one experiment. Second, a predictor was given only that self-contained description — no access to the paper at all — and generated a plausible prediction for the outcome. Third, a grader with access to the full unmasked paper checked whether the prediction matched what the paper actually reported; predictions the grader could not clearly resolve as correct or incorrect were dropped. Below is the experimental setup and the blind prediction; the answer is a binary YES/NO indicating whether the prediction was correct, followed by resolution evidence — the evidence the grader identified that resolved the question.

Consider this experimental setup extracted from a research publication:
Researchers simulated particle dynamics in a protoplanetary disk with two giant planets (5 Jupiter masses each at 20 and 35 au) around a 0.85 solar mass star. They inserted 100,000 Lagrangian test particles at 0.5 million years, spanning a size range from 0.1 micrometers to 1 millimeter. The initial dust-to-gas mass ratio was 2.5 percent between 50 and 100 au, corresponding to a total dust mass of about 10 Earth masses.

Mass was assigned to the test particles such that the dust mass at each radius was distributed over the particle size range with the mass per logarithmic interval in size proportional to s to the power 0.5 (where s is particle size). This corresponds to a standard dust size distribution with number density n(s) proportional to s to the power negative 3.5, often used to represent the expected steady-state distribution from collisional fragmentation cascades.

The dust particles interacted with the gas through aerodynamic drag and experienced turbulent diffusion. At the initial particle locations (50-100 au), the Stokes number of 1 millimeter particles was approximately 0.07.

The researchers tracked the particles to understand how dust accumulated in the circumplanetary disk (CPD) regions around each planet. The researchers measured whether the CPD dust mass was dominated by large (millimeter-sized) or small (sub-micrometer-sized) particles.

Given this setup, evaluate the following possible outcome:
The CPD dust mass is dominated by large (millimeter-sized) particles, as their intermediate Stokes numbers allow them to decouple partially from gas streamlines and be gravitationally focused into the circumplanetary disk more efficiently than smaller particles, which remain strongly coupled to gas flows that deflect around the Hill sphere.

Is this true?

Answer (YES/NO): NO